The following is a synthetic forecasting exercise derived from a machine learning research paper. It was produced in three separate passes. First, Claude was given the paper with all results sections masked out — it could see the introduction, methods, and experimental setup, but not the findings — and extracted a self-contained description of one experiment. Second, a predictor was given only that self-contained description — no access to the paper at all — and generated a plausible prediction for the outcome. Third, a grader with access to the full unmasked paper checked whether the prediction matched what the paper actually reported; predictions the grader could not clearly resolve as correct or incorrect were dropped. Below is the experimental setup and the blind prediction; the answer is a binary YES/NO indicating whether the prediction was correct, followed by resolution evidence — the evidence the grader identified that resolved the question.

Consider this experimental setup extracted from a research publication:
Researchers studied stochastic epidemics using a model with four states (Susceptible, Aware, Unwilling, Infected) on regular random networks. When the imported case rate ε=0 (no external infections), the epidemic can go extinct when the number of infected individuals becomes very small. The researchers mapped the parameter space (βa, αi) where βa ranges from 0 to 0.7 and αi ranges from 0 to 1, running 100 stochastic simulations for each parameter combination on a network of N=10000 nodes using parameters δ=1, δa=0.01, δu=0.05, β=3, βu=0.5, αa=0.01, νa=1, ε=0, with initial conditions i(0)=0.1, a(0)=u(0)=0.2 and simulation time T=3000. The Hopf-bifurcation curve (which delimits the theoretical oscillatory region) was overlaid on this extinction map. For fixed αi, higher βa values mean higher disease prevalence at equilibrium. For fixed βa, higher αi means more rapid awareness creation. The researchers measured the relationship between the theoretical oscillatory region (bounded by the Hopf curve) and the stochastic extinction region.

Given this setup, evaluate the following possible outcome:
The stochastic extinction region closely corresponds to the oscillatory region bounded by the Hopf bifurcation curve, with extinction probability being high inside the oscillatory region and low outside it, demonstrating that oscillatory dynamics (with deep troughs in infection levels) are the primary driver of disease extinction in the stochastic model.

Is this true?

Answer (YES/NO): NO